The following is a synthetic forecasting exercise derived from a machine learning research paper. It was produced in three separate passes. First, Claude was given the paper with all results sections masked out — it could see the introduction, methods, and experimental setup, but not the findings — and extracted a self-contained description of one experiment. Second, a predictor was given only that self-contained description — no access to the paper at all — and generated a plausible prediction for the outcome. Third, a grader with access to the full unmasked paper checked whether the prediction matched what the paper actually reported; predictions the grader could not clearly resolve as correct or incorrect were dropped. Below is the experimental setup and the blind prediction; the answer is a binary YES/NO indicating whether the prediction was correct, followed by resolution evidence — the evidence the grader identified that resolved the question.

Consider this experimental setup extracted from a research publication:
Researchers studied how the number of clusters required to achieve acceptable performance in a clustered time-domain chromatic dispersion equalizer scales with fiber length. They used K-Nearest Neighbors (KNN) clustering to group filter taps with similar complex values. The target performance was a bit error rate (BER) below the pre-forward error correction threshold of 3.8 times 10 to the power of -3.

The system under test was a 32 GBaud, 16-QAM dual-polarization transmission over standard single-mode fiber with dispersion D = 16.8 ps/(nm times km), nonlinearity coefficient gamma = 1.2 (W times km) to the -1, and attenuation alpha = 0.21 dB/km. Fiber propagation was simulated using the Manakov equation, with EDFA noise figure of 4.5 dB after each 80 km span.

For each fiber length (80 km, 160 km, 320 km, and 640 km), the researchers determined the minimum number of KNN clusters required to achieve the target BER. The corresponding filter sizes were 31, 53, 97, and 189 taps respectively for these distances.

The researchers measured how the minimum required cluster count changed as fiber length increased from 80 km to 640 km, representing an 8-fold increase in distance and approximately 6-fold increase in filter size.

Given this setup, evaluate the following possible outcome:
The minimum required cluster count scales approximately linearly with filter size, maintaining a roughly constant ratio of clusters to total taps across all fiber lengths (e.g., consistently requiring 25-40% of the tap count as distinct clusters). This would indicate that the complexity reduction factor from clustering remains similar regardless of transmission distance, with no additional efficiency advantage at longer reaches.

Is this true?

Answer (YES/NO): NO